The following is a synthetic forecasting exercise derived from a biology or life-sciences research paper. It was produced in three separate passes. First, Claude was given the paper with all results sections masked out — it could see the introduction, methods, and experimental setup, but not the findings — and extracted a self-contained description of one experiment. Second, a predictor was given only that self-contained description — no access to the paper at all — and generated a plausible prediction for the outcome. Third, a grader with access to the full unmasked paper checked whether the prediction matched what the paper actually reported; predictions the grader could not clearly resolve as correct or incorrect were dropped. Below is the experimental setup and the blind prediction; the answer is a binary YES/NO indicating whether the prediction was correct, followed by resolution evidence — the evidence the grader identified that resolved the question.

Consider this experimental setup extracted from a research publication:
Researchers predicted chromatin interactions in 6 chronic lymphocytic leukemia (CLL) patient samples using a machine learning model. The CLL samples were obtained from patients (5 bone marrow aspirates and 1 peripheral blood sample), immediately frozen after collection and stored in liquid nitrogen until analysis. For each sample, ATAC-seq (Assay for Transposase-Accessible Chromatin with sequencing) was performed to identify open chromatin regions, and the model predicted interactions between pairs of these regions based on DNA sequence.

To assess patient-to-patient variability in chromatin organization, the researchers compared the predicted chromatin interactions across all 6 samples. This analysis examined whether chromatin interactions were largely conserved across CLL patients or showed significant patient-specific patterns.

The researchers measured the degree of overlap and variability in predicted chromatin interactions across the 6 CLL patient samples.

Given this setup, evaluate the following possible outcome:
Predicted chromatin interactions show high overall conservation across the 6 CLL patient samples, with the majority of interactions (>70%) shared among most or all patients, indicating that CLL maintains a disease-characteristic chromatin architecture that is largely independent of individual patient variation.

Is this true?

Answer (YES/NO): NO